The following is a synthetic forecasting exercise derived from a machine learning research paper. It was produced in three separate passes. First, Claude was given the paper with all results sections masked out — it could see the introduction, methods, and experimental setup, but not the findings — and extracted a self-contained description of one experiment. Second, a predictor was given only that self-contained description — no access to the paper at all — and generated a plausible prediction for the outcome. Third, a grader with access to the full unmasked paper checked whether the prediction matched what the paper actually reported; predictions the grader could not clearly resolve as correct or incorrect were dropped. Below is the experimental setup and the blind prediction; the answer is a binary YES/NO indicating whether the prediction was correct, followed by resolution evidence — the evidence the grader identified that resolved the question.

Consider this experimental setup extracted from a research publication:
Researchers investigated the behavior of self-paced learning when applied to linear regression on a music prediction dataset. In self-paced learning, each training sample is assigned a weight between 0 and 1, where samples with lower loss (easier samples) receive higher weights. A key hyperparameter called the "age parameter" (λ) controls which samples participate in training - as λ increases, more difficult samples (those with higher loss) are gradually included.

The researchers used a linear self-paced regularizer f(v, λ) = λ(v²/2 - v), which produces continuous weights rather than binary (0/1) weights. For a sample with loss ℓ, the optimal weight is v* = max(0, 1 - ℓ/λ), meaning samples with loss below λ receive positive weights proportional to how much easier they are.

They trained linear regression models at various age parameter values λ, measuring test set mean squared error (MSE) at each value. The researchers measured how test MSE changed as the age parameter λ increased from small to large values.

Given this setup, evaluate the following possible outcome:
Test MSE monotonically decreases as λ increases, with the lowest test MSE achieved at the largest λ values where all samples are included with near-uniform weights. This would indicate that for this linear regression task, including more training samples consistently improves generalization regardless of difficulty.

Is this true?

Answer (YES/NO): NO